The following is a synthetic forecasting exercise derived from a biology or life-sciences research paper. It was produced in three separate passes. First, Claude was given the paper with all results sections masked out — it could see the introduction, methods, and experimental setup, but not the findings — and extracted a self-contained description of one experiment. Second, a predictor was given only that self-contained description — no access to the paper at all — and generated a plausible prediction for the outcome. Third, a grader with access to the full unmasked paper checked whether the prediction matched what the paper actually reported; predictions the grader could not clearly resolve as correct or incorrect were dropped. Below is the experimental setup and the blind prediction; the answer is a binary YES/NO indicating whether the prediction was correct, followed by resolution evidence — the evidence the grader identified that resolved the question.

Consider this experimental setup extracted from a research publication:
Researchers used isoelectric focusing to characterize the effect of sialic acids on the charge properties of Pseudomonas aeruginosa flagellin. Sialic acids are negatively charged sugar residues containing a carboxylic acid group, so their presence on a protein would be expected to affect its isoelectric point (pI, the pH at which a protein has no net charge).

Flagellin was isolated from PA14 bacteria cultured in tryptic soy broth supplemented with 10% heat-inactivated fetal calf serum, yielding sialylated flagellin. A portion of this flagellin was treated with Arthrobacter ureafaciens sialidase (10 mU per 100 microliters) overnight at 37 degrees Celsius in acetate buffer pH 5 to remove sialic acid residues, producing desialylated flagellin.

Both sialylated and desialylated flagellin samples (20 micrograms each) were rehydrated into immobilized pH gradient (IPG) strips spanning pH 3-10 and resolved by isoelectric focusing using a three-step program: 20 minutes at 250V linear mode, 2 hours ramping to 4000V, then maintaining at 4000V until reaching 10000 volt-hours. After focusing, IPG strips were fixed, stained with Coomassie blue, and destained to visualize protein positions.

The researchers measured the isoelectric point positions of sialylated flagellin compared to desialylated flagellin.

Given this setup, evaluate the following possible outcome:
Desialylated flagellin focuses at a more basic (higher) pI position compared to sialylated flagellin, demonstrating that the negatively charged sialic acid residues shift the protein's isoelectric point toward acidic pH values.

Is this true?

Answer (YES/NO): YES